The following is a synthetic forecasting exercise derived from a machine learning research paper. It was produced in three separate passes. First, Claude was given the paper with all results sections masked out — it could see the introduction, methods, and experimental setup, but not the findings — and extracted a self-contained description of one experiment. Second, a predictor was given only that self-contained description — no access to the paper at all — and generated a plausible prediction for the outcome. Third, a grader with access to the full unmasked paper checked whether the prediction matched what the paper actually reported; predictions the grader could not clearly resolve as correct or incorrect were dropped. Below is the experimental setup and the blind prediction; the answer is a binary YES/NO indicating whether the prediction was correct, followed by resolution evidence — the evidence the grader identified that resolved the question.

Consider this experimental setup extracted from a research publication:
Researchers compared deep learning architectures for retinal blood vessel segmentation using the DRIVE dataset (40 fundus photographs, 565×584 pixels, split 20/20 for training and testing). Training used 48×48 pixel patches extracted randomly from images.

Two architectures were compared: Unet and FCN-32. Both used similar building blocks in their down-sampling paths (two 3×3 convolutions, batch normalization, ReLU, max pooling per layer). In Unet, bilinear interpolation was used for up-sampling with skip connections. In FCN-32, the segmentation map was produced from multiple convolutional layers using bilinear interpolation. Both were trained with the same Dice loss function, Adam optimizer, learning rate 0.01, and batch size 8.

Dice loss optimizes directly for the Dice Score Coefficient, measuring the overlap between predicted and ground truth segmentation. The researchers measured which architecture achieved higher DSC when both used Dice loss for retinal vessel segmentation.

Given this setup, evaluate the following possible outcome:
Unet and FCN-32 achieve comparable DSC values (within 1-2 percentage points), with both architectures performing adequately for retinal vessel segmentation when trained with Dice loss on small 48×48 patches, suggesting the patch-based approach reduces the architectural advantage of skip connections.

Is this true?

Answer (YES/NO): YES